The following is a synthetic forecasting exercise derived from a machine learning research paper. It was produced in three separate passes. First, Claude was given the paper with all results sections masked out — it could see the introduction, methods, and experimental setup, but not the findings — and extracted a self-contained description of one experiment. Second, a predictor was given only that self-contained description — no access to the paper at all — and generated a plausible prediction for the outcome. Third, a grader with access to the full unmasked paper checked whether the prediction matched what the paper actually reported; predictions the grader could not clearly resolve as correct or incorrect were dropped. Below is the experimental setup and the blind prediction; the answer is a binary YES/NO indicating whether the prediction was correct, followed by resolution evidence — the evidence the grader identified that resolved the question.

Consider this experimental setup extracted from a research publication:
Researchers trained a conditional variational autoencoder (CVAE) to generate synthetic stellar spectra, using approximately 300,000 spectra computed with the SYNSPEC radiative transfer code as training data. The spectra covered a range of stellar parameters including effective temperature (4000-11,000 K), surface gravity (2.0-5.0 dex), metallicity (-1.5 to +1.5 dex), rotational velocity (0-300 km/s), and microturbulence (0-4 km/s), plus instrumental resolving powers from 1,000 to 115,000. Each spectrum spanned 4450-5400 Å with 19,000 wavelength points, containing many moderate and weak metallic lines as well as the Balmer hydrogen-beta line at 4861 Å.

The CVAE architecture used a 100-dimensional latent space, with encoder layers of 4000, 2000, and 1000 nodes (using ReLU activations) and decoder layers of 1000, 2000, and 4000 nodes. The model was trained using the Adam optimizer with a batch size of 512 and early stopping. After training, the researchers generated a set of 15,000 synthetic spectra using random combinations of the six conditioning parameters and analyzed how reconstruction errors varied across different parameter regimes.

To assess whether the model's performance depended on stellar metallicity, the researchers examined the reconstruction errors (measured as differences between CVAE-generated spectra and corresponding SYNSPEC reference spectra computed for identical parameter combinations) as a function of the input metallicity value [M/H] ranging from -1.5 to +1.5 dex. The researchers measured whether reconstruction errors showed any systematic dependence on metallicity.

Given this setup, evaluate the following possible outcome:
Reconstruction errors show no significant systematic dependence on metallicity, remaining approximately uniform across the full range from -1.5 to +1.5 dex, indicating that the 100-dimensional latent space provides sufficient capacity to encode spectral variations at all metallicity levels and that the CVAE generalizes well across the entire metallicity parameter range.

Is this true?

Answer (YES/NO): YES